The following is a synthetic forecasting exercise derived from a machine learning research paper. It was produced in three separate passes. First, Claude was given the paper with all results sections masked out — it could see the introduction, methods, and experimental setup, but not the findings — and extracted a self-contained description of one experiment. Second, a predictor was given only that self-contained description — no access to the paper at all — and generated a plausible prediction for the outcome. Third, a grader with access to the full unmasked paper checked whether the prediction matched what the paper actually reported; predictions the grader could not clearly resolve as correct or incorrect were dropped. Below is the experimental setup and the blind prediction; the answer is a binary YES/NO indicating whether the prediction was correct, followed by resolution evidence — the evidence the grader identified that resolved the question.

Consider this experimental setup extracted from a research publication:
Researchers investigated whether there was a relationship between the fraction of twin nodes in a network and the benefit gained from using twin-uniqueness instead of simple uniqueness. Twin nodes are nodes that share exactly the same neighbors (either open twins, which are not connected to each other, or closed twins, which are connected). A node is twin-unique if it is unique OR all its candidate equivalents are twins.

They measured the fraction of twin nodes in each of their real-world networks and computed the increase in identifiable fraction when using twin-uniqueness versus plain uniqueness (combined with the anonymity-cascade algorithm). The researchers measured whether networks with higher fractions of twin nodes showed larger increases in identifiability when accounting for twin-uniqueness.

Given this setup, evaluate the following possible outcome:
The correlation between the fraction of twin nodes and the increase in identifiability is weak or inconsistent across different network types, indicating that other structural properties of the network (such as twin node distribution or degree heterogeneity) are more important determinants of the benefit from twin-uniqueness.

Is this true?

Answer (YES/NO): NO